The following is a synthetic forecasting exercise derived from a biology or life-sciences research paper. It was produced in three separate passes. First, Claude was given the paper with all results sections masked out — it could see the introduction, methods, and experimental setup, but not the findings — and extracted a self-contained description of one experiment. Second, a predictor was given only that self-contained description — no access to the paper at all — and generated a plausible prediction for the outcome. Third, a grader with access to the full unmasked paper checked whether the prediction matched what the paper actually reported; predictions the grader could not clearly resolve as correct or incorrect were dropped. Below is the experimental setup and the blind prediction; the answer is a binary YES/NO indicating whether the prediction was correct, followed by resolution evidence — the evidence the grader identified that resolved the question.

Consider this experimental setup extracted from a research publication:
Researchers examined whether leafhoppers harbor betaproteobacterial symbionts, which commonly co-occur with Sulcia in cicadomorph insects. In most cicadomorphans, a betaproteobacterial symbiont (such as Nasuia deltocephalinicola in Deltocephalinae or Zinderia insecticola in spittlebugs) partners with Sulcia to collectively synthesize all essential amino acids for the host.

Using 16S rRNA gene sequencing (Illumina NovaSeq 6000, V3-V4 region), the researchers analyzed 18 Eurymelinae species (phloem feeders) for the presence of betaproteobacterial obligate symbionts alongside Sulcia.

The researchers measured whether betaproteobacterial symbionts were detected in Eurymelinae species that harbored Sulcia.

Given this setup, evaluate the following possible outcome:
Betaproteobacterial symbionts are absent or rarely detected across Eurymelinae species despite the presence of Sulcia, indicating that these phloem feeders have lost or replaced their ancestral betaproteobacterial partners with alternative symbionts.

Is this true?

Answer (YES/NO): NO